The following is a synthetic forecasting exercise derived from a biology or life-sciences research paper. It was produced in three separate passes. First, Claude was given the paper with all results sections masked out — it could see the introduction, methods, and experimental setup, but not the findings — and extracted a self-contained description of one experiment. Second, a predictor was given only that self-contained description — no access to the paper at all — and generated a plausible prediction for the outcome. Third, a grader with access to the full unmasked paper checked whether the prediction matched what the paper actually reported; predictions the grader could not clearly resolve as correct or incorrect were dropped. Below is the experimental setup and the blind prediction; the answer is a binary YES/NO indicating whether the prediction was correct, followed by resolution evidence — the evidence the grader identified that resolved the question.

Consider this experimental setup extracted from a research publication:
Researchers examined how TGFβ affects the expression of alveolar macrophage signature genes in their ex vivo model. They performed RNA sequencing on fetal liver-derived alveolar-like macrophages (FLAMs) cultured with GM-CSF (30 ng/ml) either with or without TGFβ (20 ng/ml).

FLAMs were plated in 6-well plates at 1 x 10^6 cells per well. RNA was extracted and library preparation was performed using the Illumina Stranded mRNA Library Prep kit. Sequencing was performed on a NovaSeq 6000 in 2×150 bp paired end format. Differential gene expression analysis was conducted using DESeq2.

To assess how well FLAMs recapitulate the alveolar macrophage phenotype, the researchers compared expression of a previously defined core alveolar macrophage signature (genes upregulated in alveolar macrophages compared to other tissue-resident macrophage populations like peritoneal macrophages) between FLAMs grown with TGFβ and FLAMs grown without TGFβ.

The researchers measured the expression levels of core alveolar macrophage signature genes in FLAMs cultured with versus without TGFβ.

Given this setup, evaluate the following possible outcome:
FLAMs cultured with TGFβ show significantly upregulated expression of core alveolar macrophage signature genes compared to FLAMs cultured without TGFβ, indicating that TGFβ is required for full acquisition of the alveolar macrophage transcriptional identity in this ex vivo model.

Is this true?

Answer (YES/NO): YES